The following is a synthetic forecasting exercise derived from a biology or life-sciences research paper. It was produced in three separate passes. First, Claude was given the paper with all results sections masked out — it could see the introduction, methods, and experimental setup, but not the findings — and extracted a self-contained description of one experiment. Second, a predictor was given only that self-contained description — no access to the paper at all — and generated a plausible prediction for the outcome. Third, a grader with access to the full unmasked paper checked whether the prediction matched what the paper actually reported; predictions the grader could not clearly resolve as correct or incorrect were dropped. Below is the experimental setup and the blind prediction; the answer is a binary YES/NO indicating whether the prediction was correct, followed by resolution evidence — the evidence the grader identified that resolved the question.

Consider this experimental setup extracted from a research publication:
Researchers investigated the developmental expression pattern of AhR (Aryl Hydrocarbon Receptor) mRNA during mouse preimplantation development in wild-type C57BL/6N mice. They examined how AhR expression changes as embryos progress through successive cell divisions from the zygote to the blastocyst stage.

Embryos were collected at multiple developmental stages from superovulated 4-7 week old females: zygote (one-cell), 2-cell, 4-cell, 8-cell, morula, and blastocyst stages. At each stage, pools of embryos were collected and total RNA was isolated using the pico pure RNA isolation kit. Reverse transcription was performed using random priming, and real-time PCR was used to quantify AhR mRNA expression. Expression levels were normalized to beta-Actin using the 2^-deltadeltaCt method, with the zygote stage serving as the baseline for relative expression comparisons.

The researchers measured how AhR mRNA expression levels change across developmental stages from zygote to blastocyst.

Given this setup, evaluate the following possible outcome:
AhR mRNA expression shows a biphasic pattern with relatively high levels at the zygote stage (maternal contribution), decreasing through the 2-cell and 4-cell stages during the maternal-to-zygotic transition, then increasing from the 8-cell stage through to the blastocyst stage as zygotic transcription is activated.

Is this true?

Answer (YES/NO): NO